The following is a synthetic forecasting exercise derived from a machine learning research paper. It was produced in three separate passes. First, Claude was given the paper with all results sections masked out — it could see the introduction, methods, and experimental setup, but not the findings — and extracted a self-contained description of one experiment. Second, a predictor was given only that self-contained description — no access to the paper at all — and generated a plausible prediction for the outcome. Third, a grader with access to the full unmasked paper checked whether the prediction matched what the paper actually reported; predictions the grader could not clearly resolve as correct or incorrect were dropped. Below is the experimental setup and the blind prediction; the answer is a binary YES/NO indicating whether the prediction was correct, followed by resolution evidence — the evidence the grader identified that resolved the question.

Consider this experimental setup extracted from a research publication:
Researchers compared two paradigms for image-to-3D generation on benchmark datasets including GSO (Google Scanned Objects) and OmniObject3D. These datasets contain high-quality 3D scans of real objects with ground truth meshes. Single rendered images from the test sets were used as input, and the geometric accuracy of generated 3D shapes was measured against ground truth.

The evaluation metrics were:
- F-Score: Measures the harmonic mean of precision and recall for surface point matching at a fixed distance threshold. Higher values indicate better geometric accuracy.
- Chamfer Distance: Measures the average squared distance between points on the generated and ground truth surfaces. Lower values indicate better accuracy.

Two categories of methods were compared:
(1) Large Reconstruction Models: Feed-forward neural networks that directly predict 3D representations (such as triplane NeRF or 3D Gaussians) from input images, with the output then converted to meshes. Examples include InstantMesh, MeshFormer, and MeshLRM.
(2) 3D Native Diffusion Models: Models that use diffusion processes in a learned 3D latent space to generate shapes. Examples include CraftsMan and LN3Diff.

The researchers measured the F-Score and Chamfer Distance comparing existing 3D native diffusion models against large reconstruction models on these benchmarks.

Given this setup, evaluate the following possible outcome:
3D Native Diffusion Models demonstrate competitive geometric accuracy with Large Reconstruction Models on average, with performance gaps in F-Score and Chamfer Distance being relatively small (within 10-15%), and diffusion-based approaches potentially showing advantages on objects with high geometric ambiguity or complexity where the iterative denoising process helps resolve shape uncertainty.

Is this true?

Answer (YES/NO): NO